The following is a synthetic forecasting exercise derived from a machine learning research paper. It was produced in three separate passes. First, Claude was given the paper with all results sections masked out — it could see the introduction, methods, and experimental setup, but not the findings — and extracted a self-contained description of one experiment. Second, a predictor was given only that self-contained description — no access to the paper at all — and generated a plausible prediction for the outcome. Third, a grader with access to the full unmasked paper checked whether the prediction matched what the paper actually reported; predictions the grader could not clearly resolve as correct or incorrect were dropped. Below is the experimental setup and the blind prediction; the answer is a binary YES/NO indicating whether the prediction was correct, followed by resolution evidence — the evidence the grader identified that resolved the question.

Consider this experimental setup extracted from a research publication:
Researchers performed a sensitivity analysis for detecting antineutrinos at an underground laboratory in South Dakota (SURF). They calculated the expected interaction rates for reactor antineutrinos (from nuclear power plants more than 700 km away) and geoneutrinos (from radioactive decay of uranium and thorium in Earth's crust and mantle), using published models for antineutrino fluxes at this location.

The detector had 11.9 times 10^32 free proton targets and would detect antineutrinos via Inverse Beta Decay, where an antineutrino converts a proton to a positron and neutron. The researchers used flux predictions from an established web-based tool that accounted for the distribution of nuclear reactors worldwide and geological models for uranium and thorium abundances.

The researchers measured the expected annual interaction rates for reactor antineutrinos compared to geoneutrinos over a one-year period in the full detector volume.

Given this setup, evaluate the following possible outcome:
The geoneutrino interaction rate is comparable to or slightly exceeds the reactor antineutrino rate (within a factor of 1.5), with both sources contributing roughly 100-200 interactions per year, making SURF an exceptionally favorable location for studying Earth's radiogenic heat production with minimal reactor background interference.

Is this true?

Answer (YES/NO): NO